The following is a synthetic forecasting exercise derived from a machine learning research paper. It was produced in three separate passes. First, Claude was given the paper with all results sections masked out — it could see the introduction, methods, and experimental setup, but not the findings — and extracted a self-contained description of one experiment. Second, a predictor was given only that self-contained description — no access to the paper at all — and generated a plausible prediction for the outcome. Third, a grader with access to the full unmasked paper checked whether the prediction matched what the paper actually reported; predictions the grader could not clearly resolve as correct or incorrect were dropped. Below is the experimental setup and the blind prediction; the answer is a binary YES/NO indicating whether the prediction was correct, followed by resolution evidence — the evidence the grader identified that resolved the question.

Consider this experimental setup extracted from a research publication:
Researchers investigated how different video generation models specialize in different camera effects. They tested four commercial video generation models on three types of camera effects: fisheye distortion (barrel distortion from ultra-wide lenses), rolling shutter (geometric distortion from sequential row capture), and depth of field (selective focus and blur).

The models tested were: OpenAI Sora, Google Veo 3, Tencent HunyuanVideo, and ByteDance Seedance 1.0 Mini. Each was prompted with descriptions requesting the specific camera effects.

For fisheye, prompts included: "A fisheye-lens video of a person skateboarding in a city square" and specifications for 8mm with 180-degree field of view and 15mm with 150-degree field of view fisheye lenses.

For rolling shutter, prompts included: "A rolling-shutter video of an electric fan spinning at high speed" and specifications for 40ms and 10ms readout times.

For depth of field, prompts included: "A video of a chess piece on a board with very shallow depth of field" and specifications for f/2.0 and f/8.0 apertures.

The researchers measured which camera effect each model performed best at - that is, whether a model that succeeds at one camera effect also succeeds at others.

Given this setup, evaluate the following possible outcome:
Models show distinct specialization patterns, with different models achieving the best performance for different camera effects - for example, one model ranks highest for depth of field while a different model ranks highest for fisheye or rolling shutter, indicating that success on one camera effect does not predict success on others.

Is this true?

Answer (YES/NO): YES